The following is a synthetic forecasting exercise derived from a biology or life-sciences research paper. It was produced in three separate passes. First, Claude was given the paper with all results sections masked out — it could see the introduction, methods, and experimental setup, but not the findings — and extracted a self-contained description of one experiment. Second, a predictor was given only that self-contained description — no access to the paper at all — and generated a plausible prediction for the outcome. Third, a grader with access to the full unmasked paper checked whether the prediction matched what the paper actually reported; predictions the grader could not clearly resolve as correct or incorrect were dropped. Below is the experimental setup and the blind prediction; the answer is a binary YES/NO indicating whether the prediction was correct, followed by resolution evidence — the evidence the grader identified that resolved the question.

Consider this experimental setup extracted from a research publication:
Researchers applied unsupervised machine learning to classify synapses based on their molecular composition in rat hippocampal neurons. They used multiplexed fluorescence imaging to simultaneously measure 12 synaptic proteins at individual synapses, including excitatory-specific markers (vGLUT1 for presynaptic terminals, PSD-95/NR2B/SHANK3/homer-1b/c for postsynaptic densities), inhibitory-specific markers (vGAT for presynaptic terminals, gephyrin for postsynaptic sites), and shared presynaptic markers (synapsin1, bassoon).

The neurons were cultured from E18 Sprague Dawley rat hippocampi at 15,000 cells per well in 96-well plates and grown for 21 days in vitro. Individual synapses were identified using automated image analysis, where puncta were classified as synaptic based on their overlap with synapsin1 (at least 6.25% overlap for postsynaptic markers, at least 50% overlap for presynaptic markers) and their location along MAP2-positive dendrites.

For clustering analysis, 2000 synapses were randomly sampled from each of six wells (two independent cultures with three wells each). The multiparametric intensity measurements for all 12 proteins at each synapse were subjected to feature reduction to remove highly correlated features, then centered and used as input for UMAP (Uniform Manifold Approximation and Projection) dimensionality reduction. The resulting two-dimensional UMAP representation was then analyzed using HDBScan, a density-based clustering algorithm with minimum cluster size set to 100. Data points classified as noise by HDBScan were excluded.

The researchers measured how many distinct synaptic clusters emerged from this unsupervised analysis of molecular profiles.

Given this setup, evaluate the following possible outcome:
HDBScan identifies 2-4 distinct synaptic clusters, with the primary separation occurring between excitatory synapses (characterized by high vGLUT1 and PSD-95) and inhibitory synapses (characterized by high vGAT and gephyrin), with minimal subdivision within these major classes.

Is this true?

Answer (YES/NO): NO